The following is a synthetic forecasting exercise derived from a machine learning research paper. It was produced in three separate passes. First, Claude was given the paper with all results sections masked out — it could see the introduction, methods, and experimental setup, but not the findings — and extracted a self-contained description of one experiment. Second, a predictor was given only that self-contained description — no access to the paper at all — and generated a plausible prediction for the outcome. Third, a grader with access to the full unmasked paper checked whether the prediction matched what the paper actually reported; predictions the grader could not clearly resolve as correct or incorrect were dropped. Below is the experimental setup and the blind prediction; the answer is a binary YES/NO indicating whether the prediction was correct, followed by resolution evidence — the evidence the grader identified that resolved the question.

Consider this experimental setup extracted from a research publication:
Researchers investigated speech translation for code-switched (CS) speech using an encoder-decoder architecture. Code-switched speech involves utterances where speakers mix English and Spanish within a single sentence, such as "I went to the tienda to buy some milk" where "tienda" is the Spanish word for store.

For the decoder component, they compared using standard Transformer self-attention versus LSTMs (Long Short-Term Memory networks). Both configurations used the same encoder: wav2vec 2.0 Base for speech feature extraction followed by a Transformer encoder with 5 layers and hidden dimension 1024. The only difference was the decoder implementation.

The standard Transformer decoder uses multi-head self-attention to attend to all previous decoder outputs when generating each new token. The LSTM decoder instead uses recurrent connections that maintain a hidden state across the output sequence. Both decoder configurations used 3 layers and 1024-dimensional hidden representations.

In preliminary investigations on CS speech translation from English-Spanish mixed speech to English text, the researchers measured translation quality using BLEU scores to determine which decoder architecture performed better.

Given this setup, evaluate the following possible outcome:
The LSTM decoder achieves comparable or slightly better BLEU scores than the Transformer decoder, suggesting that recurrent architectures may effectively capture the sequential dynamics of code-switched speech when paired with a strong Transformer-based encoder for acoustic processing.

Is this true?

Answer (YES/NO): YES